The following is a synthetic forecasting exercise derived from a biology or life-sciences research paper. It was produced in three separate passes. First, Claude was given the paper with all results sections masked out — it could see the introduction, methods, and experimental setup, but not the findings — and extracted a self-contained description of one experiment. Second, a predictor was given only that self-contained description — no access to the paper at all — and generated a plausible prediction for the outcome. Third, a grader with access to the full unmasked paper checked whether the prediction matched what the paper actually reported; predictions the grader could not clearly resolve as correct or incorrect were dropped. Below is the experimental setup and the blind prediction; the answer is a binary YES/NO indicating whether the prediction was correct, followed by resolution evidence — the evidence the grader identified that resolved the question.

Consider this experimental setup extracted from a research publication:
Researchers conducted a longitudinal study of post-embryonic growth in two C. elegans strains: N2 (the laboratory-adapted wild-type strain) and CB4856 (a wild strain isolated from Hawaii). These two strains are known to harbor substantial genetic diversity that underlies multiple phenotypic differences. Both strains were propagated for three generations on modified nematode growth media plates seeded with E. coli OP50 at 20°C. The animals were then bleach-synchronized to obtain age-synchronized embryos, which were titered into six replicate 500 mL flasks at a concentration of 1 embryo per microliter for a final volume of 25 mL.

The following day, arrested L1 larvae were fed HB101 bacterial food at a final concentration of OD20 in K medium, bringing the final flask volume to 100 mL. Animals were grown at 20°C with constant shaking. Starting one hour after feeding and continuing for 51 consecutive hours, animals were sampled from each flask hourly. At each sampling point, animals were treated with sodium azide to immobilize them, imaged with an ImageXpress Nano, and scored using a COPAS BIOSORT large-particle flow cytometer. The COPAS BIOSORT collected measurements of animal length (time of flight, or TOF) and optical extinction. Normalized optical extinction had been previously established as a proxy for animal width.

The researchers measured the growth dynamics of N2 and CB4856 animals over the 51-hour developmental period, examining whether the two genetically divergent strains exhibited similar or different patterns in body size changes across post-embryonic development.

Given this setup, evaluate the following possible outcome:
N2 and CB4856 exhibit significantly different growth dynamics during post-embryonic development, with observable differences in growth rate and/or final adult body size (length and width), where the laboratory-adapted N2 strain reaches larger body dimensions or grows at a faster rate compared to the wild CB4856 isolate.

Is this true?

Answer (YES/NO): NO